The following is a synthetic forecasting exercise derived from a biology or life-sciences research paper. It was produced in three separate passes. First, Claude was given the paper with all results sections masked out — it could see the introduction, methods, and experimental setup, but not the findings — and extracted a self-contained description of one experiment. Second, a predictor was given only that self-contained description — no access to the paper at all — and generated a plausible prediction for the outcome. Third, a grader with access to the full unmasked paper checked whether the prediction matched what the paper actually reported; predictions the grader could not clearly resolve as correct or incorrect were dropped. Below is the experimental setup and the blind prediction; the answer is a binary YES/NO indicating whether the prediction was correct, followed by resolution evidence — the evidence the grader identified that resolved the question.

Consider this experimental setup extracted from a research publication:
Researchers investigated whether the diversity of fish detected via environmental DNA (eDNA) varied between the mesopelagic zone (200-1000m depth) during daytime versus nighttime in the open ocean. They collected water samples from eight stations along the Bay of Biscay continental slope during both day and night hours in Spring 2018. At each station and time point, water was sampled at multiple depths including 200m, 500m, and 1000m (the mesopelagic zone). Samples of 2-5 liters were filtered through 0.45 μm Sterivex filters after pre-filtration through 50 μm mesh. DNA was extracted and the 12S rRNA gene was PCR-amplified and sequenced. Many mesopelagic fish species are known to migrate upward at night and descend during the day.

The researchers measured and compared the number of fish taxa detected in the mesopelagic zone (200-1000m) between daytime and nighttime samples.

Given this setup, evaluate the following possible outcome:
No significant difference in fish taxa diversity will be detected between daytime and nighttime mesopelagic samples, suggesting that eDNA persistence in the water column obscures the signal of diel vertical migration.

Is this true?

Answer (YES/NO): NO